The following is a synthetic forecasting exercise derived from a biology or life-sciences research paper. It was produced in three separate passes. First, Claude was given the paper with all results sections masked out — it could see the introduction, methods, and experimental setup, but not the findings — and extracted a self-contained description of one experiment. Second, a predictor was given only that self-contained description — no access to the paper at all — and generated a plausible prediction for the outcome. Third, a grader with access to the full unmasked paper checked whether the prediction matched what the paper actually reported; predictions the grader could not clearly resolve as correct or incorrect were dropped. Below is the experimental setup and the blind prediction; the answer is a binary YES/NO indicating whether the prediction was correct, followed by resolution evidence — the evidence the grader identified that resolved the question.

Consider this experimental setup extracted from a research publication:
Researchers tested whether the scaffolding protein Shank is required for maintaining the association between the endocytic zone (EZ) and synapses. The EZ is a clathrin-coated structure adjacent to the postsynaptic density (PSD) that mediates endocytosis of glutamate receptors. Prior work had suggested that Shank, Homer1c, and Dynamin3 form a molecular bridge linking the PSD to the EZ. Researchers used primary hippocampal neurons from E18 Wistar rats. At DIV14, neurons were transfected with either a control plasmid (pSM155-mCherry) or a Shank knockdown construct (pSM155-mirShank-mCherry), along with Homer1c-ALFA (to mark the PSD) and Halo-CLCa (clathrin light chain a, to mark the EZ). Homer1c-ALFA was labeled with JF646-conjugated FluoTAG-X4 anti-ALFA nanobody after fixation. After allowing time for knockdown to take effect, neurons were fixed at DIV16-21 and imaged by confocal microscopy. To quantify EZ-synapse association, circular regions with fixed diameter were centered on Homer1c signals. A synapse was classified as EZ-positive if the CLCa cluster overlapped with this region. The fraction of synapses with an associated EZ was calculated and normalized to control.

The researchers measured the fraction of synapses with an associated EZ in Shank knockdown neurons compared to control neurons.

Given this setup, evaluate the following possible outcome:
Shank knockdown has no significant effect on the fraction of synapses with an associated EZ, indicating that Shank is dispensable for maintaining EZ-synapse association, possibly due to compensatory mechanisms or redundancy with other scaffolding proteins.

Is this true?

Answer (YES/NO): NO